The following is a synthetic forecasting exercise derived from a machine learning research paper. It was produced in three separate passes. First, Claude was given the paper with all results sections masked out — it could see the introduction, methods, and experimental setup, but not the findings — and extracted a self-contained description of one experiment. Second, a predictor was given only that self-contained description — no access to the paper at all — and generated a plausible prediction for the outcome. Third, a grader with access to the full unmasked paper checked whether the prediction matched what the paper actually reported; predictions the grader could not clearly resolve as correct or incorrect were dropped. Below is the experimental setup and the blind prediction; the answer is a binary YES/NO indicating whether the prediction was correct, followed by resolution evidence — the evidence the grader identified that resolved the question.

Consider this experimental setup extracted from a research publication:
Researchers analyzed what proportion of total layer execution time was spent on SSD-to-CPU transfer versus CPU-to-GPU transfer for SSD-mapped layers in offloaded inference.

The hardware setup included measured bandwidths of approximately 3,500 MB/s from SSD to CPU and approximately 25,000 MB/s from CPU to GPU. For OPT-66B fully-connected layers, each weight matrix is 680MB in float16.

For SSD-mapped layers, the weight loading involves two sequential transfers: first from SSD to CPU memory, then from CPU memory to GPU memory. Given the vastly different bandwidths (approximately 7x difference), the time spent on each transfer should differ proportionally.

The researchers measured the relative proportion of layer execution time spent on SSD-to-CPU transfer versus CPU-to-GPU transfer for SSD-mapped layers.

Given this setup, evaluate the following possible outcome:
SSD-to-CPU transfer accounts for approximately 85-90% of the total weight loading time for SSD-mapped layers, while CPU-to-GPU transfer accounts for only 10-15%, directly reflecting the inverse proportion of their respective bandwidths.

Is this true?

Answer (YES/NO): NO